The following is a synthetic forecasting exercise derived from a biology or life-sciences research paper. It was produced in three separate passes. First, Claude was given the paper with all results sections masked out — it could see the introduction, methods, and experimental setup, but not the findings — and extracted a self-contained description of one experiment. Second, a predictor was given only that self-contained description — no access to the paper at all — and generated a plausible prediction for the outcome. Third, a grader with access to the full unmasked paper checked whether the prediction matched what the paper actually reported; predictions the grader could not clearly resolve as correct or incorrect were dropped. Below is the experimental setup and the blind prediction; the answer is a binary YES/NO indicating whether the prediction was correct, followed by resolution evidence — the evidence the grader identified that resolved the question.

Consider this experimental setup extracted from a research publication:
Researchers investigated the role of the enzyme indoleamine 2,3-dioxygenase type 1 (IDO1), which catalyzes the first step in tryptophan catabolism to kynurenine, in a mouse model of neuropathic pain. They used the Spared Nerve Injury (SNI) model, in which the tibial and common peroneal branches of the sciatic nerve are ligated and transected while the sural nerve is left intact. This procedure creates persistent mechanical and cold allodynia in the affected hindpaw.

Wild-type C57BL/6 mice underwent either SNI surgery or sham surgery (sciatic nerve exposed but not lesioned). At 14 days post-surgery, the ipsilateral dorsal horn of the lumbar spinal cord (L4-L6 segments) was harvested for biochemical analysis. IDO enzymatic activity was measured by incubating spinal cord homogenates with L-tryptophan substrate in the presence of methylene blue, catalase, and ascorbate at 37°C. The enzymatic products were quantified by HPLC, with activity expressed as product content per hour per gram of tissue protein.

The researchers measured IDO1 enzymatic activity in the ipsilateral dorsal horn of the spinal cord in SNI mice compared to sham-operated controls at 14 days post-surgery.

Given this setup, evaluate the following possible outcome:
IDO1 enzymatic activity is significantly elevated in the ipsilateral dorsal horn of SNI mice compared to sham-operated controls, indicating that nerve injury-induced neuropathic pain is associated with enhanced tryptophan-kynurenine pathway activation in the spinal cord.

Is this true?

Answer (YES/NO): YES